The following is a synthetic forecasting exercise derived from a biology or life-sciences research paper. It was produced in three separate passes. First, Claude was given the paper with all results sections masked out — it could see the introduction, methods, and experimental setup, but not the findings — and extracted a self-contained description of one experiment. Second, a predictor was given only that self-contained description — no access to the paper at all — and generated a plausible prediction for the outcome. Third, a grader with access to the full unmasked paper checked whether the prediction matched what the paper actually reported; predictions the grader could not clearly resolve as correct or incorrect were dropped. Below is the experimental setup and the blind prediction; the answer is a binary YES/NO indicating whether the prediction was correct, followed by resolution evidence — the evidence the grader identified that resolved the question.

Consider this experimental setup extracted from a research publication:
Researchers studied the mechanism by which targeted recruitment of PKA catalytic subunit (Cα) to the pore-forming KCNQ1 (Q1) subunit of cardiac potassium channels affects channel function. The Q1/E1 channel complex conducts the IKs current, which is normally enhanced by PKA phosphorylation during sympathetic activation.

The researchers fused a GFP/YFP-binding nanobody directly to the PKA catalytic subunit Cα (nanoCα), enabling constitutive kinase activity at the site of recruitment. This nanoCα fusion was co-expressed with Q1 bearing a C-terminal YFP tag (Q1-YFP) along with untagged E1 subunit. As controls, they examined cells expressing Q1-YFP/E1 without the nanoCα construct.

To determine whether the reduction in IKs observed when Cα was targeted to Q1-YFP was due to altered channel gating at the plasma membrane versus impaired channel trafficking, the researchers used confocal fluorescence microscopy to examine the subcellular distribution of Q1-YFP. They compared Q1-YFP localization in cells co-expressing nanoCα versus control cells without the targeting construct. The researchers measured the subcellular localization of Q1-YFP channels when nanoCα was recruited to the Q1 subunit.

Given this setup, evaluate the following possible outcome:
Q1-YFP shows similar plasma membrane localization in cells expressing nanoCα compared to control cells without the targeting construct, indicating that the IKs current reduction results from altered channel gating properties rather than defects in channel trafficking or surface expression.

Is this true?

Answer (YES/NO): NO